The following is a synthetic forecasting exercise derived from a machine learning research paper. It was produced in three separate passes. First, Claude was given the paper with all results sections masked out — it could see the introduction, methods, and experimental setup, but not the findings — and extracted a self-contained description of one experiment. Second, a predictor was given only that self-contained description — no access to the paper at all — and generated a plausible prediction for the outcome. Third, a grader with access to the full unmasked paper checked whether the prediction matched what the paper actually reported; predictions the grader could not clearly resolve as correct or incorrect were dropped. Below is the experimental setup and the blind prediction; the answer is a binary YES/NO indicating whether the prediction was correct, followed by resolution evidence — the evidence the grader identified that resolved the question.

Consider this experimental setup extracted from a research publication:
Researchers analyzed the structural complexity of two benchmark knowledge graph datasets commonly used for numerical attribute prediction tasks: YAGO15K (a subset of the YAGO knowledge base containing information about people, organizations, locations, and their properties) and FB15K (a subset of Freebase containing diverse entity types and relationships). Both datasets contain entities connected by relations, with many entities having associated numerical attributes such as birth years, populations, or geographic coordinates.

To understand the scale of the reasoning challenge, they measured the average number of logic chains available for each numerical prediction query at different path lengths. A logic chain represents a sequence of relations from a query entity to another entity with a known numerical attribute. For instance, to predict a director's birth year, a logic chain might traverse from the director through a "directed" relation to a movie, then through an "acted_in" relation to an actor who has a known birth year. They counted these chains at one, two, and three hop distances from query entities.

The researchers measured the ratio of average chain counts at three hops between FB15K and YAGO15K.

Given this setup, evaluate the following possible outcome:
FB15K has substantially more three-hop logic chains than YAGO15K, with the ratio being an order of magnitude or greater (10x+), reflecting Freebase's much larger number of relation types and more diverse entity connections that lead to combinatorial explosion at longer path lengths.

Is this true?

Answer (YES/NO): NO